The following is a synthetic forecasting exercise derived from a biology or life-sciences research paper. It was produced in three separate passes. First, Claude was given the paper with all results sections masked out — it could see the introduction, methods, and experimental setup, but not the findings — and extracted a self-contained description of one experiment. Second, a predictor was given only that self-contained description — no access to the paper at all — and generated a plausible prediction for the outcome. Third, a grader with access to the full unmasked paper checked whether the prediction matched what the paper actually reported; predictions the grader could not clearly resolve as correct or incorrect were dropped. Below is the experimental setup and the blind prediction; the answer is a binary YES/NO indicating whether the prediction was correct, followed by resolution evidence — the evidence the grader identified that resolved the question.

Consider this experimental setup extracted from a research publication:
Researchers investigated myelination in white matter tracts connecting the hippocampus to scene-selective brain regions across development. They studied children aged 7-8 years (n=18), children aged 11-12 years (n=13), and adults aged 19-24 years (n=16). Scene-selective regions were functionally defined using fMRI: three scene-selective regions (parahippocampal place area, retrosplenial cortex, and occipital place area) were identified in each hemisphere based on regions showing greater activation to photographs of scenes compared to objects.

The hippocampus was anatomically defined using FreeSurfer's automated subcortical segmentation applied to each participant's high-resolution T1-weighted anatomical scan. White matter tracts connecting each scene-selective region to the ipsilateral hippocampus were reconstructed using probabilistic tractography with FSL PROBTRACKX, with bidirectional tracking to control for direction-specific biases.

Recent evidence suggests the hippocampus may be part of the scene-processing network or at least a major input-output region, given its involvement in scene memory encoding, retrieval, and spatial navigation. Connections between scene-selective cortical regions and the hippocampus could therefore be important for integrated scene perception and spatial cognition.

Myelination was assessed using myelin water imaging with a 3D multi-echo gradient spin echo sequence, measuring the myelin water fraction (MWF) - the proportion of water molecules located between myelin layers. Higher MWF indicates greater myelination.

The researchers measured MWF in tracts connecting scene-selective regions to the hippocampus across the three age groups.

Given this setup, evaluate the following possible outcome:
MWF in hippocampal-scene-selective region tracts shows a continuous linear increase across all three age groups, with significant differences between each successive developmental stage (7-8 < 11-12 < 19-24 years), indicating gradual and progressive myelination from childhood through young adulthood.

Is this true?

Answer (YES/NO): NO